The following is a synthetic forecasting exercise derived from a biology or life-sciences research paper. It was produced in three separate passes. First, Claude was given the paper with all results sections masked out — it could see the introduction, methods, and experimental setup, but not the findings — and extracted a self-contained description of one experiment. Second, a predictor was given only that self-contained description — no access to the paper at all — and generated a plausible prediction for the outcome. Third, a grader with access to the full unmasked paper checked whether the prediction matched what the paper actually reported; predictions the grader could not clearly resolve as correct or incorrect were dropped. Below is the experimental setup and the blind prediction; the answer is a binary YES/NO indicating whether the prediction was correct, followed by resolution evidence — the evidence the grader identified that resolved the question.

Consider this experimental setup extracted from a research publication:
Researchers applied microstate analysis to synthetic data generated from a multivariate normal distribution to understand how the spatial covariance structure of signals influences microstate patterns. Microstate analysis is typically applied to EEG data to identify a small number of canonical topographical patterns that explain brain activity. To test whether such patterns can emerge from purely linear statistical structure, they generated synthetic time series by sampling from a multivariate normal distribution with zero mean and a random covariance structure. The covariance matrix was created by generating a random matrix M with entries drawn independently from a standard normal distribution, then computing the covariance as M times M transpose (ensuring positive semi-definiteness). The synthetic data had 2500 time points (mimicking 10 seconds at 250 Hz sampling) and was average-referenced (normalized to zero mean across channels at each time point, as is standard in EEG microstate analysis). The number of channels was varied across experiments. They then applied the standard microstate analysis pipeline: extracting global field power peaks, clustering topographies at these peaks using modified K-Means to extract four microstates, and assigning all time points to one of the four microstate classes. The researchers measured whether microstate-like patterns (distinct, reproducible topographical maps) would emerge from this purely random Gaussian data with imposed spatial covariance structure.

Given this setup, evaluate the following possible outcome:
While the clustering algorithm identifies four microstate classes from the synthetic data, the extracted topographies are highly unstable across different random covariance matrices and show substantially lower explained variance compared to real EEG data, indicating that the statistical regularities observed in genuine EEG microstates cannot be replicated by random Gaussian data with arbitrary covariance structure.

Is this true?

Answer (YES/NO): NO